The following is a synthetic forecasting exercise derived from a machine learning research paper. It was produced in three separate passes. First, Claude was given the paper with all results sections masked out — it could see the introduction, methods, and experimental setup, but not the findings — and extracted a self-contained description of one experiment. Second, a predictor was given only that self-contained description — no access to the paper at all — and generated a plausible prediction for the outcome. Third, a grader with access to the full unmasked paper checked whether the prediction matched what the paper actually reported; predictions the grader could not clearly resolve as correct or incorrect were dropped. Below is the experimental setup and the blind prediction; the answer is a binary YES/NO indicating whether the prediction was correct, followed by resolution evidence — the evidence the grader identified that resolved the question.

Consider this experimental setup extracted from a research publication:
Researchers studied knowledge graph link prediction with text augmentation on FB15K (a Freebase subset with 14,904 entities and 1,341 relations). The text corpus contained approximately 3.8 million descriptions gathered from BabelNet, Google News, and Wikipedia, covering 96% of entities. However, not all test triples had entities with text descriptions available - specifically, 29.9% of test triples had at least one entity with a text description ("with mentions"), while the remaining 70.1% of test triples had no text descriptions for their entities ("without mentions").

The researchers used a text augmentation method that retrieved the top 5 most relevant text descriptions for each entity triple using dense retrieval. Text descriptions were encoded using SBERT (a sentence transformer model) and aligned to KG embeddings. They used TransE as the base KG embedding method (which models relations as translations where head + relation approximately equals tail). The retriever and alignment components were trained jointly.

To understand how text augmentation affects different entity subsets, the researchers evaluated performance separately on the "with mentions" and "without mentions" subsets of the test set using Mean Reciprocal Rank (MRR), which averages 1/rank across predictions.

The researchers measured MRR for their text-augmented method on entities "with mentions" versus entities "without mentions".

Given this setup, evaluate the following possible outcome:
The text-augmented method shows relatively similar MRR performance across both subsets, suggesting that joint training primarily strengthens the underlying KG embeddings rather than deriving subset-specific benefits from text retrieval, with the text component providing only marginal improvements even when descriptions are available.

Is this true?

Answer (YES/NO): NO